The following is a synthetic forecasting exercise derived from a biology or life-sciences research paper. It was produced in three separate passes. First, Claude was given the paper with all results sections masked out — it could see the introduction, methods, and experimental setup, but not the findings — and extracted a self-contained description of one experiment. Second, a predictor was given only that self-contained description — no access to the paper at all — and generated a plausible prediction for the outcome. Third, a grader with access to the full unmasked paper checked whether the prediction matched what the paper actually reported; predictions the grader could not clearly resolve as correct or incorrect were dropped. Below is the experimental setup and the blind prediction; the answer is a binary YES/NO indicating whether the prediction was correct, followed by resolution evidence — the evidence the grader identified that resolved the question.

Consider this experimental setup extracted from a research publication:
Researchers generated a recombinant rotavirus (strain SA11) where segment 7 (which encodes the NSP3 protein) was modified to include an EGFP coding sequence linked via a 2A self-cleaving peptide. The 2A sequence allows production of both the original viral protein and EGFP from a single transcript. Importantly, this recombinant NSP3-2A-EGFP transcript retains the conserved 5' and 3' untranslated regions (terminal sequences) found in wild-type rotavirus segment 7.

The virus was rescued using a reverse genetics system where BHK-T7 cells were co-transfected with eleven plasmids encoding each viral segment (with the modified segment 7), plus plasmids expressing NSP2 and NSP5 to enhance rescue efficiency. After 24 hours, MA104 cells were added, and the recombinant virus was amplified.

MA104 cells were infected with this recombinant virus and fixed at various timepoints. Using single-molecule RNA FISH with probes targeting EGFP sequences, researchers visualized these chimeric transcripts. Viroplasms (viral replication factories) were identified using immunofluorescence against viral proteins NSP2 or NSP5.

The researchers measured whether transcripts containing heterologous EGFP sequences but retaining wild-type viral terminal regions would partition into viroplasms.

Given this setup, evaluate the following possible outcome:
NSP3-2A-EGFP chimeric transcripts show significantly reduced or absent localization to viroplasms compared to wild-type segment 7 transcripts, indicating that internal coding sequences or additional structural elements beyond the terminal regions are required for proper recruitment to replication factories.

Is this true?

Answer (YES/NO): NO